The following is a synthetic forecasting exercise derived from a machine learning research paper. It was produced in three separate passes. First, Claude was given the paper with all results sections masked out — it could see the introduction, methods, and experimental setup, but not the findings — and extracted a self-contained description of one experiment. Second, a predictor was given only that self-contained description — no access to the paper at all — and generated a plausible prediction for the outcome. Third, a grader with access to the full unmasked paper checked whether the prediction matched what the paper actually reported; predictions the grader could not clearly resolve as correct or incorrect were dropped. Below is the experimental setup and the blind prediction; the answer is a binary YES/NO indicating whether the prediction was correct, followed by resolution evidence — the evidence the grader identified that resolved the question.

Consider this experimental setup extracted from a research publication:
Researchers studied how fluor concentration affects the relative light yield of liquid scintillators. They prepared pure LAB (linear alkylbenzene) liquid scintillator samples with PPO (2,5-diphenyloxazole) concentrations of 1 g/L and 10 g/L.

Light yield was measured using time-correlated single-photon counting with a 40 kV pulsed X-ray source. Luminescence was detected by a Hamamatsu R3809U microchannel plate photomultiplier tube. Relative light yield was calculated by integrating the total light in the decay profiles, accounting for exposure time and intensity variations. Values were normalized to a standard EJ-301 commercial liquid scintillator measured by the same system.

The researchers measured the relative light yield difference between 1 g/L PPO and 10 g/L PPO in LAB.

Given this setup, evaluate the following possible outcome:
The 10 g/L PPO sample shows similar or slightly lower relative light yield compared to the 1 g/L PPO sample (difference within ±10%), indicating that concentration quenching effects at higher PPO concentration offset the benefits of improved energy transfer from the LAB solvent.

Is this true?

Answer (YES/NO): NO